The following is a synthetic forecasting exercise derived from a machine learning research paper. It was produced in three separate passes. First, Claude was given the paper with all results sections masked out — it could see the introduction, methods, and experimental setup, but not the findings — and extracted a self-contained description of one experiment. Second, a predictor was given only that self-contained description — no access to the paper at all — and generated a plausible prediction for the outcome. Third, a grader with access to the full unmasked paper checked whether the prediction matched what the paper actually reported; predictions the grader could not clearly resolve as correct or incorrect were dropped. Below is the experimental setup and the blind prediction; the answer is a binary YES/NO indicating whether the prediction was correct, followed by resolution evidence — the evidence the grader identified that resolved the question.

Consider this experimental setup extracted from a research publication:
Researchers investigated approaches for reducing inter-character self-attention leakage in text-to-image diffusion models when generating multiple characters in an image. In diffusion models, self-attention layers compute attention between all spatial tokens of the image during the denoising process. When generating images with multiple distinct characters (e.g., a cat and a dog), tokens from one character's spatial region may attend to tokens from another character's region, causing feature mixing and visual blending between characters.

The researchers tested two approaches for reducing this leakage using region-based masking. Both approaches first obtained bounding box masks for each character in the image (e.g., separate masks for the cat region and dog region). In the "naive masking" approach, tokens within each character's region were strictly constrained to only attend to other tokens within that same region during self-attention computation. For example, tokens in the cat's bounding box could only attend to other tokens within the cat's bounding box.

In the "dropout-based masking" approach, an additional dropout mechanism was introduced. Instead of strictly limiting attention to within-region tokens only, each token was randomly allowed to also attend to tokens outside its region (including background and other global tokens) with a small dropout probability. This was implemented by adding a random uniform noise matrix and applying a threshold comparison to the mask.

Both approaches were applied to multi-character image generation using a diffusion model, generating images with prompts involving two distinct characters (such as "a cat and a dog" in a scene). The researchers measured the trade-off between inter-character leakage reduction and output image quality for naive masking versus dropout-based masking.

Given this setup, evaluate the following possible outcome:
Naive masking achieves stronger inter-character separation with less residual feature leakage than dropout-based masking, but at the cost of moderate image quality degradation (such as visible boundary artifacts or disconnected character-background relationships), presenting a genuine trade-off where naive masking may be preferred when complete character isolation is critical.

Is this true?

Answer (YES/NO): NO